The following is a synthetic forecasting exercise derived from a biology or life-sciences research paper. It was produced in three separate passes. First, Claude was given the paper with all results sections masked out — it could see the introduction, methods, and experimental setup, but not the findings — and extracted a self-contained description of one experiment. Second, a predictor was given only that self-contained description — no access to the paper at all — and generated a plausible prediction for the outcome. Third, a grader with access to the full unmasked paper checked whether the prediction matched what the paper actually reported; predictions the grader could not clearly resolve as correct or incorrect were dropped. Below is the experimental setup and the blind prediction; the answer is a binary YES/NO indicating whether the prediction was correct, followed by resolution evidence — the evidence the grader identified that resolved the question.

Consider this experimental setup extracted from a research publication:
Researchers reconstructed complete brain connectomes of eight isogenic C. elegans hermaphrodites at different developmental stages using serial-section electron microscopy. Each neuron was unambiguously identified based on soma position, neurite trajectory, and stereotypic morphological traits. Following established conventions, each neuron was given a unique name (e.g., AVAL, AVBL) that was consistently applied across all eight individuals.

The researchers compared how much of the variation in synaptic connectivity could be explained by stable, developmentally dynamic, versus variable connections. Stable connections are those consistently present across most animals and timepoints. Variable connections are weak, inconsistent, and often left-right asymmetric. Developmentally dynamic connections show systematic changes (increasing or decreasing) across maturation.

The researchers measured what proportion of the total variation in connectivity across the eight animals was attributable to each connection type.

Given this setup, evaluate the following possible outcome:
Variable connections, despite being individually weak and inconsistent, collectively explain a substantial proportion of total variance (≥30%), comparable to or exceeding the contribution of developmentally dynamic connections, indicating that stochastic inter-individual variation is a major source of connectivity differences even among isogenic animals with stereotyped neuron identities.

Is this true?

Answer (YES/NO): NO